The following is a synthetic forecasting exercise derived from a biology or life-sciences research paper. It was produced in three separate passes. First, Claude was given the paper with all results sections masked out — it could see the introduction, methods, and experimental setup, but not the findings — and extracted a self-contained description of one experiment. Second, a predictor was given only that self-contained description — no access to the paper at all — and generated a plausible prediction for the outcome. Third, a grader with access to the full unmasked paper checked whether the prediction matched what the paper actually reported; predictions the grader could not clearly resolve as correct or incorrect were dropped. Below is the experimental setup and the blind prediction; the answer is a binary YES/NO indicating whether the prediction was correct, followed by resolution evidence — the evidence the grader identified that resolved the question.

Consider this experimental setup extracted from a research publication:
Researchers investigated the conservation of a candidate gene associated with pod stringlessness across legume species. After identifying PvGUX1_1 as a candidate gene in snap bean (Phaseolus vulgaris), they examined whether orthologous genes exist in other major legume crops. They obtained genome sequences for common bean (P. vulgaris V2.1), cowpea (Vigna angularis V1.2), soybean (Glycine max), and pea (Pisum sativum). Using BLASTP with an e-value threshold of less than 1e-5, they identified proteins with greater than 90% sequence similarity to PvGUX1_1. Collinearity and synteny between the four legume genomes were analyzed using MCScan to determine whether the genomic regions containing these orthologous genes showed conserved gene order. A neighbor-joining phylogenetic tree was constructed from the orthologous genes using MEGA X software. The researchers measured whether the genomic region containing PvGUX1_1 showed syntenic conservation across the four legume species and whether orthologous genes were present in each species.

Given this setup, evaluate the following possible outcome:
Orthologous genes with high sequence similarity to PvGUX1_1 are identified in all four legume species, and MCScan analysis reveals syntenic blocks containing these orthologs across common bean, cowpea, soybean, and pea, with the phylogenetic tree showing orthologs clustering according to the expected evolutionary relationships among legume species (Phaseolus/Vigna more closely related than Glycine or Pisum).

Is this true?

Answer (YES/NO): NO